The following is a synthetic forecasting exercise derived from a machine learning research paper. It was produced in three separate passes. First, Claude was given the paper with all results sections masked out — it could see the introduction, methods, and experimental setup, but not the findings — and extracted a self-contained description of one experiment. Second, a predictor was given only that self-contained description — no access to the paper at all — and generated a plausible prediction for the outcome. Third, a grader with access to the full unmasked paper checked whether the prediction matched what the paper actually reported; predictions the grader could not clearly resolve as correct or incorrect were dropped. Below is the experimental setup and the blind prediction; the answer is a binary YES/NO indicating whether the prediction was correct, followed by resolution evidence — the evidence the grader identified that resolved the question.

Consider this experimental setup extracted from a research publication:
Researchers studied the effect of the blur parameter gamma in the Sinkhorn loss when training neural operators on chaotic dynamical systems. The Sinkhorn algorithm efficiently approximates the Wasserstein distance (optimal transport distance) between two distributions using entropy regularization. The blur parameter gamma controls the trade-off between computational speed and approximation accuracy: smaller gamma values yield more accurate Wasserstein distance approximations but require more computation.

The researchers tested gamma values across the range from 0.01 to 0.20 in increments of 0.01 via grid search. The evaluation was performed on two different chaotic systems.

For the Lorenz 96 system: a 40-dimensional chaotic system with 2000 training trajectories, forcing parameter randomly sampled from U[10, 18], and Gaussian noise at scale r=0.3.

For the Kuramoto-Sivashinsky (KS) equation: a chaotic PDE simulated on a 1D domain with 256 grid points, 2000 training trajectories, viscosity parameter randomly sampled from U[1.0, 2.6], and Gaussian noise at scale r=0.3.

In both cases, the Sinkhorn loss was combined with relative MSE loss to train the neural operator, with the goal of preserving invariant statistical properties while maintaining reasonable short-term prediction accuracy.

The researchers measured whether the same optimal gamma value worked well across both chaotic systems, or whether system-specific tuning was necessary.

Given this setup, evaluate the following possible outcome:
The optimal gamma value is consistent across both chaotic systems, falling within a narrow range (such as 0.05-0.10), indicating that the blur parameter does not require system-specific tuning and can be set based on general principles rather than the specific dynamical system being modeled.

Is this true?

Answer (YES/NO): NO